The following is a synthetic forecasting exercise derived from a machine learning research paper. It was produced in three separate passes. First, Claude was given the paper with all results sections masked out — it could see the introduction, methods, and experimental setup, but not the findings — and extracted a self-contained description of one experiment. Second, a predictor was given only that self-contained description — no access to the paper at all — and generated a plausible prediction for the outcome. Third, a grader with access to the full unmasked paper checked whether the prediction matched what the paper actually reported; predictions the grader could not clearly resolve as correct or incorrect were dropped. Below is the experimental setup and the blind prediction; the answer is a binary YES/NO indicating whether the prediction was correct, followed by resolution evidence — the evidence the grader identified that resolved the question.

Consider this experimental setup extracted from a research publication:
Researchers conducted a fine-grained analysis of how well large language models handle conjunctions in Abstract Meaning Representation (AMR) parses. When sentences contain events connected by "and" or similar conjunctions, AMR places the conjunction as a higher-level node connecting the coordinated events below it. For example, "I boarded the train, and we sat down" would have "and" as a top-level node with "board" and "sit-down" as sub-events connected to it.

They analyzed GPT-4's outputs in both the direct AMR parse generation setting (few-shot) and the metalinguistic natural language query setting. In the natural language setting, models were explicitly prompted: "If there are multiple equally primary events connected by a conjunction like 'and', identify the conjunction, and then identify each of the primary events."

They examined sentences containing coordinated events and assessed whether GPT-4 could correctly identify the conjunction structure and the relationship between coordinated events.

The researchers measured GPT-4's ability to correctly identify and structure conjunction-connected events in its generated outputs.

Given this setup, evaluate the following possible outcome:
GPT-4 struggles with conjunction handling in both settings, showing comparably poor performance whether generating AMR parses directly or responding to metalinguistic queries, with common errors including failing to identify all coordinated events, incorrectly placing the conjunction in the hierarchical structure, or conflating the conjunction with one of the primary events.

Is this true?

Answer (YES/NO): NO